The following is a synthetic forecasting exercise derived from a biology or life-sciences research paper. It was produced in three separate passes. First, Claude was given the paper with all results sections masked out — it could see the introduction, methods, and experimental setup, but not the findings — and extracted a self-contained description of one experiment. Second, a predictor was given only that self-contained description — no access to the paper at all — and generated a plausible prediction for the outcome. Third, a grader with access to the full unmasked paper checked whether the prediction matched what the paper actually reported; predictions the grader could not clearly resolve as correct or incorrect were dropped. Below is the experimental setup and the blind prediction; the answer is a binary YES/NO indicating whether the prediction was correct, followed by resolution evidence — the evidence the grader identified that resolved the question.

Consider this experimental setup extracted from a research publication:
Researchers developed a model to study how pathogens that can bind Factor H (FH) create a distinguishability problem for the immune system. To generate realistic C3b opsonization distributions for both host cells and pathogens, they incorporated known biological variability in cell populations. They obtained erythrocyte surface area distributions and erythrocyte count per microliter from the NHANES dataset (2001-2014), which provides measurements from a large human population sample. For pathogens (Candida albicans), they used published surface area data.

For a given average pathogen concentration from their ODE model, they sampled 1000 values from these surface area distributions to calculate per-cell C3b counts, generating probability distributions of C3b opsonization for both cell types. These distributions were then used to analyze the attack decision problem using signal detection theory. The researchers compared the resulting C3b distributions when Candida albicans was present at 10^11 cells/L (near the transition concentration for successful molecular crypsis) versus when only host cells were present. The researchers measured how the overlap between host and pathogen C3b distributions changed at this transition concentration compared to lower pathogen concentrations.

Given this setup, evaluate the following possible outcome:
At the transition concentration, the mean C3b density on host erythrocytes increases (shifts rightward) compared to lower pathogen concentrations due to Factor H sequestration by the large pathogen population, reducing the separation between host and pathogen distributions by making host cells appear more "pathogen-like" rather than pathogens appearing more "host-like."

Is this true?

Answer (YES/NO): NO